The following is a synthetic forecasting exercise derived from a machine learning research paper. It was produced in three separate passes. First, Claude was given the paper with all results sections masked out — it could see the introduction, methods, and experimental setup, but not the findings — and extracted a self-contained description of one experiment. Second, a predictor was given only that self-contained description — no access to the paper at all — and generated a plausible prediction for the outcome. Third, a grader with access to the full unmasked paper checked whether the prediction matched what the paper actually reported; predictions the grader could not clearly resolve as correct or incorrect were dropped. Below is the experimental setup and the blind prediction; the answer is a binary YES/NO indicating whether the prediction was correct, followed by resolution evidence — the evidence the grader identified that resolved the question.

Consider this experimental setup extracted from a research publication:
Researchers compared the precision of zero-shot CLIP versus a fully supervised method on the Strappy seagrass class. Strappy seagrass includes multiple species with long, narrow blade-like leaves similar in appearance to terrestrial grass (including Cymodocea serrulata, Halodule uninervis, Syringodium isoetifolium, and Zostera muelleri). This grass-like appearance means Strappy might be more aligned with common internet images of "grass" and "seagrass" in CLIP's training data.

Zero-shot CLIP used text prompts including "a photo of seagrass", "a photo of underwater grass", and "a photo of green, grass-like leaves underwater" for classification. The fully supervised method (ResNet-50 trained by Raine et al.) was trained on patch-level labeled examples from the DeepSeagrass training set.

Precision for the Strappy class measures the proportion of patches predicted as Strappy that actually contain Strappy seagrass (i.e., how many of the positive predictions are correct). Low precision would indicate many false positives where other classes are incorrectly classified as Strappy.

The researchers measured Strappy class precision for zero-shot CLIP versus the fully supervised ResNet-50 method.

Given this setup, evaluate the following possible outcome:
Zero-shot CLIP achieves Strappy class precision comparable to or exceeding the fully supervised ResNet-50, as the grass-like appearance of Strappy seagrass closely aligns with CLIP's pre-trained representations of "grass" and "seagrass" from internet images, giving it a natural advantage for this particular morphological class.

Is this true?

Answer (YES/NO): NO